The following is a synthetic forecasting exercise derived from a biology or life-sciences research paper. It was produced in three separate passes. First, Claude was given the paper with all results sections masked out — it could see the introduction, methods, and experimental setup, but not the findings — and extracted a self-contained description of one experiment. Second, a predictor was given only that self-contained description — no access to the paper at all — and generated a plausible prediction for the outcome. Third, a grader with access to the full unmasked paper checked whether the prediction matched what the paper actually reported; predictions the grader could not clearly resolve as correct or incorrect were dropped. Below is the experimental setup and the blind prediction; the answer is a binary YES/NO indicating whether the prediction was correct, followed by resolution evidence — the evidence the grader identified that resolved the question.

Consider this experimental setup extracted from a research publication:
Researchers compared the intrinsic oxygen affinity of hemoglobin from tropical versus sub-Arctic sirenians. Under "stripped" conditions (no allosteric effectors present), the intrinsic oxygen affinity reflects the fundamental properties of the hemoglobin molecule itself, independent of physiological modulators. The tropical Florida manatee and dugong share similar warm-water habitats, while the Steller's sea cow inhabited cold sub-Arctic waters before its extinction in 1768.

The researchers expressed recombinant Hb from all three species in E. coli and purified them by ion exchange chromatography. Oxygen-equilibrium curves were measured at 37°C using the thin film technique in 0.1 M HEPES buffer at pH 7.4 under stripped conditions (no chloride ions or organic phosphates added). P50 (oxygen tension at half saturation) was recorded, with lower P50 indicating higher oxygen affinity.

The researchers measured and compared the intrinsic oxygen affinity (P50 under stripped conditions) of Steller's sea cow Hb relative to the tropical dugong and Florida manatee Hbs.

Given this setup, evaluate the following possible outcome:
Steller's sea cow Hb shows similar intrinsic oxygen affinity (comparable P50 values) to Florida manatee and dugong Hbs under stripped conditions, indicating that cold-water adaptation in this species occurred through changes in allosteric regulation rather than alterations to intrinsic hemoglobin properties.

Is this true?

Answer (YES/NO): NO